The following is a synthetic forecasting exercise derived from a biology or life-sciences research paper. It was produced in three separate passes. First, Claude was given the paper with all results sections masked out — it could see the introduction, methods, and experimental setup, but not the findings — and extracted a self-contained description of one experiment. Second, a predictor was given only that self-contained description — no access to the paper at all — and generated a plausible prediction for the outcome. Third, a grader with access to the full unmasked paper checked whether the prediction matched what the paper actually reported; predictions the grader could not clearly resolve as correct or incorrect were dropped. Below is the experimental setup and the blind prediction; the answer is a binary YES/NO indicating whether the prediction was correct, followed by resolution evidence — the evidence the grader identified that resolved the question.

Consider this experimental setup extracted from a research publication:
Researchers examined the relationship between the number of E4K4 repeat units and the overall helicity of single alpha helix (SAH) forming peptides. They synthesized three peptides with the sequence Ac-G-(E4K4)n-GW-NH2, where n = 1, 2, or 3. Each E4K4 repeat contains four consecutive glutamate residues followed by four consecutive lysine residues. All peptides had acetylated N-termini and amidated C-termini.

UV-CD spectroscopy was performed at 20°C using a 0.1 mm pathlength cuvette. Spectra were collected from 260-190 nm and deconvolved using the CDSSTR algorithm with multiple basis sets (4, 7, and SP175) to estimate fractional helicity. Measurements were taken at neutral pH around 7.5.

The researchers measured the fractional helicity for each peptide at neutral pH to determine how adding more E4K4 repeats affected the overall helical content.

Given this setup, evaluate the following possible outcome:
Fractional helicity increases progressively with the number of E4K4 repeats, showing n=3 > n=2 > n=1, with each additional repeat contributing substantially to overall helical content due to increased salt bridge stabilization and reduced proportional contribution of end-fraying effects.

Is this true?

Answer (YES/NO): YES